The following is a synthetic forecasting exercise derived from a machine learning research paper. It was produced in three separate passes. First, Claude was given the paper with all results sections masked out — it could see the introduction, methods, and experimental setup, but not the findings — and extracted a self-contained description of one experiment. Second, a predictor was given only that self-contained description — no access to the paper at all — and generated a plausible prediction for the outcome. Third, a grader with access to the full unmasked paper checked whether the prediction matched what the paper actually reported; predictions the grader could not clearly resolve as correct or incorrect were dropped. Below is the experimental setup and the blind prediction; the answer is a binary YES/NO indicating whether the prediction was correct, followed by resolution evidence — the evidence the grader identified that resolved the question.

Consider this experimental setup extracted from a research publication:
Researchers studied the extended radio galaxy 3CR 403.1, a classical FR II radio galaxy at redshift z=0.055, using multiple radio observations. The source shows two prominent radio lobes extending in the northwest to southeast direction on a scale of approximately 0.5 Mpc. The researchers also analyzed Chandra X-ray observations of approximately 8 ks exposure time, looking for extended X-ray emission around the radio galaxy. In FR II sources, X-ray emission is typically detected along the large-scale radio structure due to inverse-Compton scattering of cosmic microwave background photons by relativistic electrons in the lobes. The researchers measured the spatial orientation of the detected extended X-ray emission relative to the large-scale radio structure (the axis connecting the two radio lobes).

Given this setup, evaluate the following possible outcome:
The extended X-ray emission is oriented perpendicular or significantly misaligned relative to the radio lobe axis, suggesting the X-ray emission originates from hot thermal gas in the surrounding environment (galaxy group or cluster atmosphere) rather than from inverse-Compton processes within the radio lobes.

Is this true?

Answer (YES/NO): YES